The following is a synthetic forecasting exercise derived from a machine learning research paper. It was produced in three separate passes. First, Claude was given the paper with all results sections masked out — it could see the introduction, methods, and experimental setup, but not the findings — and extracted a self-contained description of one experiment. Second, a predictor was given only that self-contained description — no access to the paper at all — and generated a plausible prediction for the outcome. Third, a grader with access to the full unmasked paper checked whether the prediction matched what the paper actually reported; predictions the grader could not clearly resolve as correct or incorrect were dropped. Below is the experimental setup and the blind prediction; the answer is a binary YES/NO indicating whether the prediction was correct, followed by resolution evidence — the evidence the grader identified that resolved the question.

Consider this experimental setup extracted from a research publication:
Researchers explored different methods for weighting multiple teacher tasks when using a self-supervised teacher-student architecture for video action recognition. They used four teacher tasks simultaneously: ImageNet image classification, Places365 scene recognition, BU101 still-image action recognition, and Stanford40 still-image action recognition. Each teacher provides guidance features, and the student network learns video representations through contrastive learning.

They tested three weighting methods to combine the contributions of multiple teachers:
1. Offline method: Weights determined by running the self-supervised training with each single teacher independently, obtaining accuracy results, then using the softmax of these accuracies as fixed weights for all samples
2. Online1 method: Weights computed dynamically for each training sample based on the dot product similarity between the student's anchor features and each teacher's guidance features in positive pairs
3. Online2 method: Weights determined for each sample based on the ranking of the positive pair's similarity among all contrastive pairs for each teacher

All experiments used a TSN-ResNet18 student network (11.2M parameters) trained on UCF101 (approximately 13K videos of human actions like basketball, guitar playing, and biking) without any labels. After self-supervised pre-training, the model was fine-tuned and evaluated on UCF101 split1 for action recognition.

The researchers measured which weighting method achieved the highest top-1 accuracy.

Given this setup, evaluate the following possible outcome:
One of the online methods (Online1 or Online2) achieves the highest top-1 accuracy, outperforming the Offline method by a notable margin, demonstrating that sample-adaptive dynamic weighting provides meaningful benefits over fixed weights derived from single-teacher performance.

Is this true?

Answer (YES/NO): NO